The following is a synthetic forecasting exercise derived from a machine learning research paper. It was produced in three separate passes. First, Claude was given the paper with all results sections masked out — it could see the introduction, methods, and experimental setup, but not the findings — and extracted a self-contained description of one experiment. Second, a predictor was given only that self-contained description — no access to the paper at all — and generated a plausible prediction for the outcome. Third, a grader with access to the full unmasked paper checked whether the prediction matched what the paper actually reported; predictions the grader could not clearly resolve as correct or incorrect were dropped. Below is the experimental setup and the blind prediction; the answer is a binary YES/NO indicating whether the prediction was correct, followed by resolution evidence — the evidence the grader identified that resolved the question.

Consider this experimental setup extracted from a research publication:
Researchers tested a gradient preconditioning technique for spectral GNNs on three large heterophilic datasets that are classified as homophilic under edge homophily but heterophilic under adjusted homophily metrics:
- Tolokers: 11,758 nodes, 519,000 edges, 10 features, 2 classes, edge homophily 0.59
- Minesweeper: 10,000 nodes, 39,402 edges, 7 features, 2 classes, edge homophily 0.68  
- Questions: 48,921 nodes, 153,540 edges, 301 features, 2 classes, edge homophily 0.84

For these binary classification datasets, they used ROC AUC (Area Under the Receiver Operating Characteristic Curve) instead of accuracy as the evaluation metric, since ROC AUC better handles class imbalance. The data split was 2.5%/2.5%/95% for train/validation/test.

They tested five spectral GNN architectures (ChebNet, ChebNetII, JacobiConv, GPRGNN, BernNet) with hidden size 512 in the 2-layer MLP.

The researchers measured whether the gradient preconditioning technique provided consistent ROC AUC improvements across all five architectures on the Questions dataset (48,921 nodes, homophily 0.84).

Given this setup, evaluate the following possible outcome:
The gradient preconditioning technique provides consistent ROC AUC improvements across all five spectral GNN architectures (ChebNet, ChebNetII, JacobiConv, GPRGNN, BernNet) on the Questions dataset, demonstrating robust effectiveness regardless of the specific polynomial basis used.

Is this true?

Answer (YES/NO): NO